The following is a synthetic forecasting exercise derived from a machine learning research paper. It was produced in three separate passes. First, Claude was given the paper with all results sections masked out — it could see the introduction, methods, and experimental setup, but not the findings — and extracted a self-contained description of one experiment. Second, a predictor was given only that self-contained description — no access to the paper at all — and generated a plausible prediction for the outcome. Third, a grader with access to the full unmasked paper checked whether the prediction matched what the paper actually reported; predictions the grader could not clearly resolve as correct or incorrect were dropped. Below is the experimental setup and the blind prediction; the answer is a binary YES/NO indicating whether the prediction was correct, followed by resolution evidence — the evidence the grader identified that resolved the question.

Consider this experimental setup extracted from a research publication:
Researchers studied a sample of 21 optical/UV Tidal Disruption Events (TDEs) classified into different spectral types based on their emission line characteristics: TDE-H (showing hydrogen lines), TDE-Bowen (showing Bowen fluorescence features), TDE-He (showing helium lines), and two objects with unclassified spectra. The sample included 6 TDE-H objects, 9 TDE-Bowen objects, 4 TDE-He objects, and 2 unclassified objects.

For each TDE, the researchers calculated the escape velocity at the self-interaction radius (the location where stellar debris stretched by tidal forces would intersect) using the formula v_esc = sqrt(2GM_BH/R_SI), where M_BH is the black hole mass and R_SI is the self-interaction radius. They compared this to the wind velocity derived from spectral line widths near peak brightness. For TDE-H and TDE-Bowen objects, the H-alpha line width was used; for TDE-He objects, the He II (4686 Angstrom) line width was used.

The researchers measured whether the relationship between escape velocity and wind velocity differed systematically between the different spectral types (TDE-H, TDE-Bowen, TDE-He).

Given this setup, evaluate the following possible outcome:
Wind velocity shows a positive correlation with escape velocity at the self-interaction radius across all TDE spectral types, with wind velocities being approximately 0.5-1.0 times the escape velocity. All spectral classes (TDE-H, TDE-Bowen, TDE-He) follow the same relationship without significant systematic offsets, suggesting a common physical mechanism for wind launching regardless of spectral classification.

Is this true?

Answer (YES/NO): NO